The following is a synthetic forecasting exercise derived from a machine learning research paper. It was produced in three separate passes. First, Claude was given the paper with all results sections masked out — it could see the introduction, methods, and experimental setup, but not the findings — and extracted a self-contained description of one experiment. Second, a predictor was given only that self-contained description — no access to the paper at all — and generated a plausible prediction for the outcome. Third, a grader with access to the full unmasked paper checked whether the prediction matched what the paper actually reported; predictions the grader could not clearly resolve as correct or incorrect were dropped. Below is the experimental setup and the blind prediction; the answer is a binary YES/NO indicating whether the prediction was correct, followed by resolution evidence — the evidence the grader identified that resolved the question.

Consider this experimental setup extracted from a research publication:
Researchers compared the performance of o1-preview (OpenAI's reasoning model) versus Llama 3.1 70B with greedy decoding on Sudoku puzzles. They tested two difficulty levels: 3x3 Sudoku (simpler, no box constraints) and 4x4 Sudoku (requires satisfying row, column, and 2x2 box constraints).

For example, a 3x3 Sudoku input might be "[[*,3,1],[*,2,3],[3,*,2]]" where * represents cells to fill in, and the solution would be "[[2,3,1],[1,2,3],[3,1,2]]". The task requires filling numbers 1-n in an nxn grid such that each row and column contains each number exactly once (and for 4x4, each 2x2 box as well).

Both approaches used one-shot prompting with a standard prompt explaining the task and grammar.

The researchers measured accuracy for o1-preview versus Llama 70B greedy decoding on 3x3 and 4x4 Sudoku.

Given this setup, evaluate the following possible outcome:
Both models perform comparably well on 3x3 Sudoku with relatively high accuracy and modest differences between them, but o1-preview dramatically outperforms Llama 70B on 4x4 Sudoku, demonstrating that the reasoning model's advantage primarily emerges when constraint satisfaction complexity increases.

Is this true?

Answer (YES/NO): YES